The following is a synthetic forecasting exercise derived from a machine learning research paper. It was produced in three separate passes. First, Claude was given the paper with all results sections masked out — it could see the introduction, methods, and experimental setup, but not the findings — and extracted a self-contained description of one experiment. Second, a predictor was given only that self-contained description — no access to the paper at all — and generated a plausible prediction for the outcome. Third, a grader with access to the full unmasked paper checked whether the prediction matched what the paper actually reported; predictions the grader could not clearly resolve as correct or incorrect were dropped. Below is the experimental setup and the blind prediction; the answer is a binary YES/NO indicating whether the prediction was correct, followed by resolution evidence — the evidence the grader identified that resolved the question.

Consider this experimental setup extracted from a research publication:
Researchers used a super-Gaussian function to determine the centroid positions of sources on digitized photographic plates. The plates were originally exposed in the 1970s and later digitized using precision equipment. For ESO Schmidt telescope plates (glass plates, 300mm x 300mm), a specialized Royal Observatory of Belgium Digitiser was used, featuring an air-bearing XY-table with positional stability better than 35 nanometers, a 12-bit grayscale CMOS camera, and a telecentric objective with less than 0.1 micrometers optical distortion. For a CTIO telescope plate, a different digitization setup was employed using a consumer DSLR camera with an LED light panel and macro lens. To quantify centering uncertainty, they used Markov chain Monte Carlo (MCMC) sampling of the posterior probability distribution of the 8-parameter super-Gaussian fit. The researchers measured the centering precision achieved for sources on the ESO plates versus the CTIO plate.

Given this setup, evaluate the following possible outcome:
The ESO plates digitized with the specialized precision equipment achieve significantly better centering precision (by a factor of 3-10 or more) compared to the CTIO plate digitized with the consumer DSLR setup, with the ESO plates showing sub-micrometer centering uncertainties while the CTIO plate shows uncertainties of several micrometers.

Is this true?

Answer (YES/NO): NO